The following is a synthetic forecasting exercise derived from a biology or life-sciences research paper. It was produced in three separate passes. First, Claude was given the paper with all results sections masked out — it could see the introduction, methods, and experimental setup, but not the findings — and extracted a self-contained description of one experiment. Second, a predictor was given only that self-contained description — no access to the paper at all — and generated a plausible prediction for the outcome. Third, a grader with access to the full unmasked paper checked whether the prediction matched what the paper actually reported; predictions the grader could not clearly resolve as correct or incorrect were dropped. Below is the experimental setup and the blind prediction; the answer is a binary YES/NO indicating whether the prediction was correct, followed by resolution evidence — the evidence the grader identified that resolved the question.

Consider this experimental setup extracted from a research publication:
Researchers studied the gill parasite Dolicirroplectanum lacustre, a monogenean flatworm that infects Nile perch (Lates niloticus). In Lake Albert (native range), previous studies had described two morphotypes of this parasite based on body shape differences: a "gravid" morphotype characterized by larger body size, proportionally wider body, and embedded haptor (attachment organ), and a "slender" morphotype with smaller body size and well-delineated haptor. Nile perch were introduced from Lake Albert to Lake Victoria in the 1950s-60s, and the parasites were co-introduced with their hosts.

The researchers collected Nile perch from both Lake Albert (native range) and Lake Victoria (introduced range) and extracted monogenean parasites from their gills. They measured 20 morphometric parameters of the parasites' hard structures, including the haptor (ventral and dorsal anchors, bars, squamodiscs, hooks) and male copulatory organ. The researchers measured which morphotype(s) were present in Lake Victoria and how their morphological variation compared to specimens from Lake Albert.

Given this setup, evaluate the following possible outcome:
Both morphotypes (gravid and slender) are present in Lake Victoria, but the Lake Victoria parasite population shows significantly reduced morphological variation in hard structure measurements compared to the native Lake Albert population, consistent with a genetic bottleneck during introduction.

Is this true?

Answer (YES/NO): NO